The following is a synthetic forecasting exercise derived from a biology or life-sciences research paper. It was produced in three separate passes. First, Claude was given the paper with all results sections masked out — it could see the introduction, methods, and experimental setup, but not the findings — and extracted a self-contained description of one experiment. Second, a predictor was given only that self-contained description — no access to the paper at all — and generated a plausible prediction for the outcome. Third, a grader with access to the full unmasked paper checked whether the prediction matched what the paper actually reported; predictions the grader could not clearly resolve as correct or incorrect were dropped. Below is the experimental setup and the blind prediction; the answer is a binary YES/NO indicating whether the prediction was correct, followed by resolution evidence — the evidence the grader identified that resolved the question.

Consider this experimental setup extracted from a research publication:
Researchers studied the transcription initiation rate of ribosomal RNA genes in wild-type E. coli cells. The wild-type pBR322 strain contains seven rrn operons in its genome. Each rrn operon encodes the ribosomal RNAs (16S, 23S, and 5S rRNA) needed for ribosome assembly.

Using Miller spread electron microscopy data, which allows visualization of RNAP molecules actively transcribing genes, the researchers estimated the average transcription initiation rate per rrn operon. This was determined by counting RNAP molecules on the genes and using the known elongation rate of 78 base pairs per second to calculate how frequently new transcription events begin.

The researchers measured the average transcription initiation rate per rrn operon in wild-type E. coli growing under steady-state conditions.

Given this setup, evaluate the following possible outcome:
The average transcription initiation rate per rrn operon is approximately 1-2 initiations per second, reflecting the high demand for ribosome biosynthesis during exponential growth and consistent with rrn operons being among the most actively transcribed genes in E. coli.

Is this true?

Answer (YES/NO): YES